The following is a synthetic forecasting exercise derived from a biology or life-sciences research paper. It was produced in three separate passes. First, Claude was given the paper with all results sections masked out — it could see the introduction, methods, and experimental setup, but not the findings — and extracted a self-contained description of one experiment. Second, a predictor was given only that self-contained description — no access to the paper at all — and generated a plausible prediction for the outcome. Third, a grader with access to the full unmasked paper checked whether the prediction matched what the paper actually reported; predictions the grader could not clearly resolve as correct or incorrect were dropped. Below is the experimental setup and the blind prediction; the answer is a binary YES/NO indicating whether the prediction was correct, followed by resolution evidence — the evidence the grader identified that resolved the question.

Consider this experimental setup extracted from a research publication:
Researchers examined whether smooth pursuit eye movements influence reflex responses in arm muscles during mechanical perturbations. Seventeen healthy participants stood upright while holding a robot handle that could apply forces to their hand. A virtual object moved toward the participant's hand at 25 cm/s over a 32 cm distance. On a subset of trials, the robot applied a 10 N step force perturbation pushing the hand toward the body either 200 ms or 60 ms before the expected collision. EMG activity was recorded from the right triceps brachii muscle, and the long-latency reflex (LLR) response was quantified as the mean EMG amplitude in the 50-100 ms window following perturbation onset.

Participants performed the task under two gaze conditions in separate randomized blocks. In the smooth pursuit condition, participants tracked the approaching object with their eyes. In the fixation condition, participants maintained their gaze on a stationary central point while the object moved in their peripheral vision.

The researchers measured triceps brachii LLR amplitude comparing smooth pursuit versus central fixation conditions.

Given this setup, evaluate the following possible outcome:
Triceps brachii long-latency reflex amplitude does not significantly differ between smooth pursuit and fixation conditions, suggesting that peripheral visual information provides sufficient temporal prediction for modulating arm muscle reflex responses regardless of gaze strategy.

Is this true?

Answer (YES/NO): YES